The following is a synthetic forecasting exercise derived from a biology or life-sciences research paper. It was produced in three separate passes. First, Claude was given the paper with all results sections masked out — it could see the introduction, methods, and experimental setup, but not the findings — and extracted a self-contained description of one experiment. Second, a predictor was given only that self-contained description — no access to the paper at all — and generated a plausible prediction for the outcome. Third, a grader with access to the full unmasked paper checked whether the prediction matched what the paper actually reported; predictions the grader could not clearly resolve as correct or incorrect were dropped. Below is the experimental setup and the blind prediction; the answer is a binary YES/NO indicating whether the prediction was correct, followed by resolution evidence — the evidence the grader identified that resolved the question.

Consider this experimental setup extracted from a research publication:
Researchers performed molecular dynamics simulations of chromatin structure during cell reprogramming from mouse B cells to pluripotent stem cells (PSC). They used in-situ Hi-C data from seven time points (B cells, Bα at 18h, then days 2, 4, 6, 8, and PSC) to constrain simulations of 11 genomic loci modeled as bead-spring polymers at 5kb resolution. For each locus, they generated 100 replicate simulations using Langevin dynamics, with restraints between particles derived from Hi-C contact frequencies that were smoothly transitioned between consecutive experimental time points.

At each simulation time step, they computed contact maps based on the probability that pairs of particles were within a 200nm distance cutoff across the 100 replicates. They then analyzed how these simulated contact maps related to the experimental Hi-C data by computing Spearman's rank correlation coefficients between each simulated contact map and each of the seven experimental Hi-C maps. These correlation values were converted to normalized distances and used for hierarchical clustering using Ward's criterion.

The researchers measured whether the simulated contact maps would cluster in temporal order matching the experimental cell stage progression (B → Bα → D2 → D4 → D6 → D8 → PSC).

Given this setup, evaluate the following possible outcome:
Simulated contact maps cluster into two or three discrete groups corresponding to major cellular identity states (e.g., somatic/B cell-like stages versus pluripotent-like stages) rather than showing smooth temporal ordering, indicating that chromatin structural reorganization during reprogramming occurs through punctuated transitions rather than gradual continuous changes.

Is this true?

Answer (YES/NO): NO